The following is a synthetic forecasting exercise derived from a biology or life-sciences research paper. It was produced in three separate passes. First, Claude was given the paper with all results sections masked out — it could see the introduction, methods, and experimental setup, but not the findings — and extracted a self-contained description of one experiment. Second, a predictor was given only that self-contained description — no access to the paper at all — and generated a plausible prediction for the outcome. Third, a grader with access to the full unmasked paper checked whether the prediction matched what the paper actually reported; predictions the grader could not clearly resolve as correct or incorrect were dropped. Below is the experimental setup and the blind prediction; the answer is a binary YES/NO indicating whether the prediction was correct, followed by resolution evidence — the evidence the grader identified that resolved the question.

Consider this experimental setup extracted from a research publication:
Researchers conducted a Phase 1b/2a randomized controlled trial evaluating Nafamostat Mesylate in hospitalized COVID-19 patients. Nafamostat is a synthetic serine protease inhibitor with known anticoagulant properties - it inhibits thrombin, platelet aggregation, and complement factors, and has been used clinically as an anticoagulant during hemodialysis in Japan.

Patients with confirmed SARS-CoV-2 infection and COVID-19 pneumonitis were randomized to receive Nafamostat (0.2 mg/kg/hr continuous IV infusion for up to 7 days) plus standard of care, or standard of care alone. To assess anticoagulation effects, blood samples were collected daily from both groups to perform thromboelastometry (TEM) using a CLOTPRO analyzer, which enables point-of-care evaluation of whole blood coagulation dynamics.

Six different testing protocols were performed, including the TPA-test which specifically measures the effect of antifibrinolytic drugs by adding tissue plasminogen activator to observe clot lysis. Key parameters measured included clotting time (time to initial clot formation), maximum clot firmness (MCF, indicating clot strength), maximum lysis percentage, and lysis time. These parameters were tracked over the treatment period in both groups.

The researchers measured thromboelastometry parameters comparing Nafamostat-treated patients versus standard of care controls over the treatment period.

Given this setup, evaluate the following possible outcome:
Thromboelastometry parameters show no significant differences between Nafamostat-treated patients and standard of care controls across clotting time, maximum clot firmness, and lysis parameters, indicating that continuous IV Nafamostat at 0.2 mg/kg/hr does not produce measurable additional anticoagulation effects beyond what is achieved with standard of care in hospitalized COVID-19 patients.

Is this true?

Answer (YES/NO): NO